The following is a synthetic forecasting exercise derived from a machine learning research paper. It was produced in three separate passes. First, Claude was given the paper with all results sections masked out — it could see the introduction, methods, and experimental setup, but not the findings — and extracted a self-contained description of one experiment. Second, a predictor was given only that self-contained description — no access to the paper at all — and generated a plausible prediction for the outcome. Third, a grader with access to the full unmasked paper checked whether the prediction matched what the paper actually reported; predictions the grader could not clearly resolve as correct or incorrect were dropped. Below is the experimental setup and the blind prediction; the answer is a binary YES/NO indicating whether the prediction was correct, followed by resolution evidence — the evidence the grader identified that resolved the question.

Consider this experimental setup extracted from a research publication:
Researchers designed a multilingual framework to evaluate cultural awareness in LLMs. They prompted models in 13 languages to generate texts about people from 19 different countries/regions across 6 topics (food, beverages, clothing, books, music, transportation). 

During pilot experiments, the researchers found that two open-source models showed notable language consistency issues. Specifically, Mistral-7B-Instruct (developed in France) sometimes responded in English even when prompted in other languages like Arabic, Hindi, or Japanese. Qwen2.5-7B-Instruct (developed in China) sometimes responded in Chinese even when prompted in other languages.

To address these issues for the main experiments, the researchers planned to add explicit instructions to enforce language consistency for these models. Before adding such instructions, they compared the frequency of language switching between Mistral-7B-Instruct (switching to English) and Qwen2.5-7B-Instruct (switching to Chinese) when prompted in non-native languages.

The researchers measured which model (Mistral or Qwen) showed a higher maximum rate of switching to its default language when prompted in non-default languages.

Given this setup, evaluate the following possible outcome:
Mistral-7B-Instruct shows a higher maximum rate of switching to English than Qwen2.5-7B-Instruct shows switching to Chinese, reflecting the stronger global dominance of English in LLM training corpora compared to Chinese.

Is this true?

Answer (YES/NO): NO